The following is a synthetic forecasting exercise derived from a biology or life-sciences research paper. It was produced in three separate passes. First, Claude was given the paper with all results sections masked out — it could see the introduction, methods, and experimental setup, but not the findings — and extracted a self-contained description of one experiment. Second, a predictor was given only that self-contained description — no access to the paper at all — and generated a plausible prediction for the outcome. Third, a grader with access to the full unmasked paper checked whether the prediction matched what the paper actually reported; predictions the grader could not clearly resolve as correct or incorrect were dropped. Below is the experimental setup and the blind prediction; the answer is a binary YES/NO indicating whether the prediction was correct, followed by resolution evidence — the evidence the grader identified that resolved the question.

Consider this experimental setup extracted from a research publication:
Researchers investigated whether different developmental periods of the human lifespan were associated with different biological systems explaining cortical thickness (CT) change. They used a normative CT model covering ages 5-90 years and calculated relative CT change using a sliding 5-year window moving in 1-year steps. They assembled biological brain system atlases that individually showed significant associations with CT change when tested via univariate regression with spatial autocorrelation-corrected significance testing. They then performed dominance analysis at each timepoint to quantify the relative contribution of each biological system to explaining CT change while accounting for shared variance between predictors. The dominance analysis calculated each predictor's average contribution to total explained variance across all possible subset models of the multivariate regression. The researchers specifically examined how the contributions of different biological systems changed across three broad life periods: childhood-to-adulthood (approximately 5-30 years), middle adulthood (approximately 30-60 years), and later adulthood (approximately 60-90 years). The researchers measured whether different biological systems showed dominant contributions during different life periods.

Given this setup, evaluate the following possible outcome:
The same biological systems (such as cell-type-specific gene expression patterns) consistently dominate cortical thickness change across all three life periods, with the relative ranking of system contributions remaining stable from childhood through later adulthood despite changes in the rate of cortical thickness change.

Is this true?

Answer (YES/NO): NO